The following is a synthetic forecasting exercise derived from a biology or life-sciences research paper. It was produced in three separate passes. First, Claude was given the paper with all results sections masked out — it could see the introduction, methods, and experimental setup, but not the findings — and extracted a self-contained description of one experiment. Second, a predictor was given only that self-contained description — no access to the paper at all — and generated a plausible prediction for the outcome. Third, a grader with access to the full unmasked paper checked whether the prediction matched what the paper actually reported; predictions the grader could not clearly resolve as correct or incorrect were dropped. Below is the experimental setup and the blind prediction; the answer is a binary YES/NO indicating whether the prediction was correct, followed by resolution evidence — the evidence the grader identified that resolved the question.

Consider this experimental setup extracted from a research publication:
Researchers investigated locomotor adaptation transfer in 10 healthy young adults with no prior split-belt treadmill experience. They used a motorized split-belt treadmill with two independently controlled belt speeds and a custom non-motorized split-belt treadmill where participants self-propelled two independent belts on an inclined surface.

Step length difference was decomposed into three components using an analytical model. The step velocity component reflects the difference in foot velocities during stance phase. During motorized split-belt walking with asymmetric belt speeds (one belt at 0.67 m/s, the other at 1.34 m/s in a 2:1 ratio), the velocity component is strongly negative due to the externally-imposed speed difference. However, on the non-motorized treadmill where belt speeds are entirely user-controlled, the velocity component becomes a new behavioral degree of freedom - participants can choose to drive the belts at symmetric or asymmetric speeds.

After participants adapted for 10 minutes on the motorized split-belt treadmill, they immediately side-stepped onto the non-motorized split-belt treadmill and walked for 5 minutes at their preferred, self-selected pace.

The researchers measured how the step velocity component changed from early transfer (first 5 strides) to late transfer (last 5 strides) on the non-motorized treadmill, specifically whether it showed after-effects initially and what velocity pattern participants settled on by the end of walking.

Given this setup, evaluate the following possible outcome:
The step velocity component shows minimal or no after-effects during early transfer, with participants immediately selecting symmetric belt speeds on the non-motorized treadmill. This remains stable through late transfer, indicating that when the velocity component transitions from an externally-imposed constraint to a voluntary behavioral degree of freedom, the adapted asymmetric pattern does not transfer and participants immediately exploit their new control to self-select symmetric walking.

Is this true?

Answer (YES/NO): NO